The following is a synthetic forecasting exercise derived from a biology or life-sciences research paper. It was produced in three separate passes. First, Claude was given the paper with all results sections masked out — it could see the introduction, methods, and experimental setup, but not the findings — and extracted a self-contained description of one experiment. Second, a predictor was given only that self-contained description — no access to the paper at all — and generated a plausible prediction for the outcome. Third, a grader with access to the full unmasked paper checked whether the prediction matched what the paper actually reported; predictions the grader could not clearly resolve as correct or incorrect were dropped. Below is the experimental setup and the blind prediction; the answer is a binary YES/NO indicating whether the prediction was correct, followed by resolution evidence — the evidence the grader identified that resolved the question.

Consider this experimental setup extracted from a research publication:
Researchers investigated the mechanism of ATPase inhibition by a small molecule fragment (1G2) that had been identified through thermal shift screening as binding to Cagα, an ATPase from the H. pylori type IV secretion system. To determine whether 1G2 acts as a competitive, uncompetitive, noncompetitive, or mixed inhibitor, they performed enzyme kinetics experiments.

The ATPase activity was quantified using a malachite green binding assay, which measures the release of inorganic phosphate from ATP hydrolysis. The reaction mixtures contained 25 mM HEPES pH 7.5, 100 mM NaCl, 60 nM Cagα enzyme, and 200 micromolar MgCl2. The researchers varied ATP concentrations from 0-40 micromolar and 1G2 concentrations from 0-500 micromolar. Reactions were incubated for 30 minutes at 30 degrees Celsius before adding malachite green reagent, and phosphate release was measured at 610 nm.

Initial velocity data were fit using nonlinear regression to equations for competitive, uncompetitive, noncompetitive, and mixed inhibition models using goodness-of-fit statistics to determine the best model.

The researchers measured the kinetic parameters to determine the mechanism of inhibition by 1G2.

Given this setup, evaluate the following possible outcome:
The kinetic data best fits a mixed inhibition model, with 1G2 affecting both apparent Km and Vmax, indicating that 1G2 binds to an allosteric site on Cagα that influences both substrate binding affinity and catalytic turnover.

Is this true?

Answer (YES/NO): NO